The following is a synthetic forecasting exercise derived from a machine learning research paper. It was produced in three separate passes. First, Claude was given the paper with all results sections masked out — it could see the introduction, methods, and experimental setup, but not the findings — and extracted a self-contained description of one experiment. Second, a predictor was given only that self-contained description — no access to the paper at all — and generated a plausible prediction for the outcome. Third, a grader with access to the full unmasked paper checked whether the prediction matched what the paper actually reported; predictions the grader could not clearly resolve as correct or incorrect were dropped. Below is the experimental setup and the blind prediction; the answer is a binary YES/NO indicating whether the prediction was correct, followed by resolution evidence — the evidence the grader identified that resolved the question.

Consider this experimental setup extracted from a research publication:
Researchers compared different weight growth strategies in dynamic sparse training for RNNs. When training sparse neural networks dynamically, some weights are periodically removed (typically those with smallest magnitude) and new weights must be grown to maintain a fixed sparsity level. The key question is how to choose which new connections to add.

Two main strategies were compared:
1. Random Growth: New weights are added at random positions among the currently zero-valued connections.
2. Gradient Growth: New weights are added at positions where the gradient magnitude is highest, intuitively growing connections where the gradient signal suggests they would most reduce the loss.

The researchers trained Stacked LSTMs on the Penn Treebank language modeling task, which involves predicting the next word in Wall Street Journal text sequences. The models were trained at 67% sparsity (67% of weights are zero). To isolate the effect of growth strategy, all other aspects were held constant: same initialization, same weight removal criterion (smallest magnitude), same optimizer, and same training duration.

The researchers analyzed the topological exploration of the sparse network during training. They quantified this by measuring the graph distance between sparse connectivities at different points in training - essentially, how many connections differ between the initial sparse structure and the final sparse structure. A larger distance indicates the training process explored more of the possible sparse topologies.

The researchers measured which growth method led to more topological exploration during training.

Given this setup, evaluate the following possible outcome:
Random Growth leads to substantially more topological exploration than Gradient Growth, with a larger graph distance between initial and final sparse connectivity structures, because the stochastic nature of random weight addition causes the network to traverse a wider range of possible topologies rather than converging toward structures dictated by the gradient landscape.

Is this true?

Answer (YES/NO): YES